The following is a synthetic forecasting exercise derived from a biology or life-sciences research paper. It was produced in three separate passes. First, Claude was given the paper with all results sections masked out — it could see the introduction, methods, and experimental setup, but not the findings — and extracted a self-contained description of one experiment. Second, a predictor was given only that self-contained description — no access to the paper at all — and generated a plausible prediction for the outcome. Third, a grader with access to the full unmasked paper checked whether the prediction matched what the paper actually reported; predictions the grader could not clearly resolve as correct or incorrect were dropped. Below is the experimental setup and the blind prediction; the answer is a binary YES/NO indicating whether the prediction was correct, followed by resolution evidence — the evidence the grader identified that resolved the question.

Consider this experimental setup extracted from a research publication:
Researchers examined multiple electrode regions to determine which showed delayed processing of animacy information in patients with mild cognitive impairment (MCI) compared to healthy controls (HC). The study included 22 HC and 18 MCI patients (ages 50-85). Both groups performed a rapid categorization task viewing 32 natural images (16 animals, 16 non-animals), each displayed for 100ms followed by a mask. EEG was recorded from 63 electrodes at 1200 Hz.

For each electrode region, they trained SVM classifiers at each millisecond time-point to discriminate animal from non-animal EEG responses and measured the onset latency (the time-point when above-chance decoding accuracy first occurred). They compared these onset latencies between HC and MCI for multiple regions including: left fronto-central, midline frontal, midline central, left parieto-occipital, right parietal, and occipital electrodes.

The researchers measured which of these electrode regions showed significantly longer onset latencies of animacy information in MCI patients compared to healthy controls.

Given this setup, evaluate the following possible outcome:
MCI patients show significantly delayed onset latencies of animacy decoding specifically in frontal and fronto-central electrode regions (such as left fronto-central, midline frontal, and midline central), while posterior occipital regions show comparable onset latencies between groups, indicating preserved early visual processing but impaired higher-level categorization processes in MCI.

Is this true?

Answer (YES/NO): NO